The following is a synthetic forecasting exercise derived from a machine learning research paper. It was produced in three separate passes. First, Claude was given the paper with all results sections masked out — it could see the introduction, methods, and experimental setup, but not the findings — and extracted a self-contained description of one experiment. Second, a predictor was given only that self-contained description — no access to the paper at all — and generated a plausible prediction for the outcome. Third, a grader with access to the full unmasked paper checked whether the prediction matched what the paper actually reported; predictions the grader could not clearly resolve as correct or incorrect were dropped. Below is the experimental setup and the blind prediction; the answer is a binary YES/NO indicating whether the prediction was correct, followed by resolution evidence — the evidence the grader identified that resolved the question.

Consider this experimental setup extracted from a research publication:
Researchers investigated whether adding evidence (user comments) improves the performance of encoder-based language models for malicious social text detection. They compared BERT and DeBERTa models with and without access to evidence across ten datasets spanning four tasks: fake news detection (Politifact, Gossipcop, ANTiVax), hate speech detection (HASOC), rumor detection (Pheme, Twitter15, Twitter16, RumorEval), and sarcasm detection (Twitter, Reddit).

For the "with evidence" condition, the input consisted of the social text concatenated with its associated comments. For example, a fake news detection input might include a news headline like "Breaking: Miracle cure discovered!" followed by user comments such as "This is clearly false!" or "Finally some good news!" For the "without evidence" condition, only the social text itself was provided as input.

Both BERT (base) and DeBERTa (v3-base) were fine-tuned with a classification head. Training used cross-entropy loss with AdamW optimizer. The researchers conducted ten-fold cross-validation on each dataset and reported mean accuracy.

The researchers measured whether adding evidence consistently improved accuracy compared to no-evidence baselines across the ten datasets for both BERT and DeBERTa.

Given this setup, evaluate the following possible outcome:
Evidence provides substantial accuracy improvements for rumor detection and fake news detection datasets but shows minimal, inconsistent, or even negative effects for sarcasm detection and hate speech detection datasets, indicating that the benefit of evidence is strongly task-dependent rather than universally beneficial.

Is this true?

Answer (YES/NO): NO